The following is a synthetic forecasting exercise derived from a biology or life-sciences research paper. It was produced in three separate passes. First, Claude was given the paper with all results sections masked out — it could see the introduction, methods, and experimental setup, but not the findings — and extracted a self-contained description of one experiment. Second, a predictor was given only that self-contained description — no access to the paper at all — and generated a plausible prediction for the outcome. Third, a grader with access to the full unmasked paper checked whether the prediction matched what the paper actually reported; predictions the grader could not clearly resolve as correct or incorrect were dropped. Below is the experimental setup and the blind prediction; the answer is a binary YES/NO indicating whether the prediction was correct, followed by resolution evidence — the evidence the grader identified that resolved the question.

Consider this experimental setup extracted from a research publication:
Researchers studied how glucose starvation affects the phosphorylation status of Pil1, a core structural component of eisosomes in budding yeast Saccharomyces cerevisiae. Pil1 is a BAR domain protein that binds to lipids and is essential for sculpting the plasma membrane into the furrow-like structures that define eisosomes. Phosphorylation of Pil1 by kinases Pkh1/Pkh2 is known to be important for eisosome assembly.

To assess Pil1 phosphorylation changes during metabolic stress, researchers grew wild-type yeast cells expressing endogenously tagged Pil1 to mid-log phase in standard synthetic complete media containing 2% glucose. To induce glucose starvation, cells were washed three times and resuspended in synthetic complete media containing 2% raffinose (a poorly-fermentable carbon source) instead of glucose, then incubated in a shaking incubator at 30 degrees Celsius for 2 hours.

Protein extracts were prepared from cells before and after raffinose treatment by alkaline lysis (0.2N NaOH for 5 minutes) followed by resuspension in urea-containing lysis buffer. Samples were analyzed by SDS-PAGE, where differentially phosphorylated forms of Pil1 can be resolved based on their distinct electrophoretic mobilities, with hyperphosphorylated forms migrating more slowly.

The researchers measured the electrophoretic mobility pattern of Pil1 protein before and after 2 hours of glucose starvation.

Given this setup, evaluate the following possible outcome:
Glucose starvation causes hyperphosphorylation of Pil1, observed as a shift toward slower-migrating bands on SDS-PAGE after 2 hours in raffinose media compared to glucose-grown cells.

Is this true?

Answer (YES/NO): NO